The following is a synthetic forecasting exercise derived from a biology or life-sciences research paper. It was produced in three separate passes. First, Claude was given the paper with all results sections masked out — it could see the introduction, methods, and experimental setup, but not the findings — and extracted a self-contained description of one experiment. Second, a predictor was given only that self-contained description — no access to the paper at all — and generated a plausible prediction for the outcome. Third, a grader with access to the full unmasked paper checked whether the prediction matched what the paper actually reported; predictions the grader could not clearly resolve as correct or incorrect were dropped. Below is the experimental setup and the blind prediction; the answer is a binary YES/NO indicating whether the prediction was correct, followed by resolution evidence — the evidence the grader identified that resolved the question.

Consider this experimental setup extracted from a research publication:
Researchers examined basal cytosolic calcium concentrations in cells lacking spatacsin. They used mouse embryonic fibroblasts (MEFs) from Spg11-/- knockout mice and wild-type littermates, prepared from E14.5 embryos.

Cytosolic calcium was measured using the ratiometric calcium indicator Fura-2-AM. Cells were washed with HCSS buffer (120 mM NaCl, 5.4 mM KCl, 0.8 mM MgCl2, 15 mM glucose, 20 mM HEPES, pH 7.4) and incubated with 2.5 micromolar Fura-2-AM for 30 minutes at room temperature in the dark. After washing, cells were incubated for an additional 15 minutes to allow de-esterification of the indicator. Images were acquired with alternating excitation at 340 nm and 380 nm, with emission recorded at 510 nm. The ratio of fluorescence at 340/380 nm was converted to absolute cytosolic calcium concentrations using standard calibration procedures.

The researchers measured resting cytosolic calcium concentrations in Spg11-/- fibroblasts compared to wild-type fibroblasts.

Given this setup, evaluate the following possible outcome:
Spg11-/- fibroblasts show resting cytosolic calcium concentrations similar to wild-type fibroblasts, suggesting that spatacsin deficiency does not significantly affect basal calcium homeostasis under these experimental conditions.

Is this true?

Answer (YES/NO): NO